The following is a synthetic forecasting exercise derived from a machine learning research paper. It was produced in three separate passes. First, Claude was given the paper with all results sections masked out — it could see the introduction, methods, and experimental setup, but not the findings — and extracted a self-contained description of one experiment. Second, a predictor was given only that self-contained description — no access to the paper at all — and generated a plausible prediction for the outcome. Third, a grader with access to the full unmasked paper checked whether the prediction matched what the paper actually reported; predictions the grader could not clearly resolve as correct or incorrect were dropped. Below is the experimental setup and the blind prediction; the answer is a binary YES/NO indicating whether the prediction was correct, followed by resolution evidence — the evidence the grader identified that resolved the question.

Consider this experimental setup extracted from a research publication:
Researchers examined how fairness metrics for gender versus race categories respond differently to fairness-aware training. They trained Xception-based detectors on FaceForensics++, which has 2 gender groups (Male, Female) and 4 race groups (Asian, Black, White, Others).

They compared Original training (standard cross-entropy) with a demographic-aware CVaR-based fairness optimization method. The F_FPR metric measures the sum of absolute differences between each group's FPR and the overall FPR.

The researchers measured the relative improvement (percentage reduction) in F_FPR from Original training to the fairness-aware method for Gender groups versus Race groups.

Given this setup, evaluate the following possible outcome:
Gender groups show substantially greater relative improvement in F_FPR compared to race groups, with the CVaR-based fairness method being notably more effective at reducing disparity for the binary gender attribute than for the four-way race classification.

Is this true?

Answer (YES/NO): YES